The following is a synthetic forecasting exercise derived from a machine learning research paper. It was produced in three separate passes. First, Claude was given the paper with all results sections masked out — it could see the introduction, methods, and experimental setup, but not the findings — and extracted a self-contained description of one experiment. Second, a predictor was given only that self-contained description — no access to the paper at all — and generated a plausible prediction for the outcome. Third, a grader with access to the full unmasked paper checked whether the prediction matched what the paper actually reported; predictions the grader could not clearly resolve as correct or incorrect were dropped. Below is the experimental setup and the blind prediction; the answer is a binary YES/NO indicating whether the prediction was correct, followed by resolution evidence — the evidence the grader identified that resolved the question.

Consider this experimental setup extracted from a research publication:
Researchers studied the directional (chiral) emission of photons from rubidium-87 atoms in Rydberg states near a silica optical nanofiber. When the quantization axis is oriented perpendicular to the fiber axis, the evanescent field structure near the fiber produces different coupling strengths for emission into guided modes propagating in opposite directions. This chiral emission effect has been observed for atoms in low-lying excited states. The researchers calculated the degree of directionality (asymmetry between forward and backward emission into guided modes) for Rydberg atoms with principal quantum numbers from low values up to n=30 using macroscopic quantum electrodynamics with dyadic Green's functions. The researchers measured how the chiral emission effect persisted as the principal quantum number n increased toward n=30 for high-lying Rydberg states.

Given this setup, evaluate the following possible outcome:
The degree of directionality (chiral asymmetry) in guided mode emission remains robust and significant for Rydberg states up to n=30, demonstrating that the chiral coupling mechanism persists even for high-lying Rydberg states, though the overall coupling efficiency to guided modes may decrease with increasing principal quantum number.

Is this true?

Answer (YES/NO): YES